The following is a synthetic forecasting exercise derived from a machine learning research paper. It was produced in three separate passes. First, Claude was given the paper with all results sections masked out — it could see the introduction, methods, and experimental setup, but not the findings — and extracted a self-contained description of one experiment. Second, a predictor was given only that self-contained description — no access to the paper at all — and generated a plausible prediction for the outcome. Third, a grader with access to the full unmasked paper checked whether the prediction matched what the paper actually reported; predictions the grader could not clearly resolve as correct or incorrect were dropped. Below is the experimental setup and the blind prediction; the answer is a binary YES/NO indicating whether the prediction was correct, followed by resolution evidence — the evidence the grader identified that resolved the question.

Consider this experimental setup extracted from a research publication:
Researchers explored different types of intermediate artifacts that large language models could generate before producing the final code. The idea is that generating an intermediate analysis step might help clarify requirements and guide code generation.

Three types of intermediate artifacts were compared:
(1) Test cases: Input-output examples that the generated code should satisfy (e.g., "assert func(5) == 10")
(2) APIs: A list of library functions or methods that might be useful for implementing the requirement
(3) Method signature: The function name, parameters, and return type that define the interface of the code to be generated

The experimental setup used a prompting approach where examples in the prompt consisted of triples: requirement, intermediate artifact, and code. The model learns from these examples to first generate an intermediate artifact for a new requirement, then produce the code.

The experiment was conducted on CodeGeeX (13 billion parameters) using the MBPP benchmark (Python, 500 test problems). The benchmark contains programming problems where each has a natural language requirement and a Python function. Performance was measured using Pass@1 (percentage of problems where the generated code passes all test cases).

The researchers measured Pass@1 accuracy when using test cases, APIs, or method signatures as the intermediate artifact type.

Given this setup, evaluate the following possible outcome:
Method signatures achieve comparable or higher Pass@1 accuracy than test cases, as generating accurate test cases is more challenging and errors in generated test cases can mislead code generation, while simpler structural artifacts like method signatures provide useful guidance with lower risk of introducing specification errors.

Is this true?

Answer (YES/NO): NO